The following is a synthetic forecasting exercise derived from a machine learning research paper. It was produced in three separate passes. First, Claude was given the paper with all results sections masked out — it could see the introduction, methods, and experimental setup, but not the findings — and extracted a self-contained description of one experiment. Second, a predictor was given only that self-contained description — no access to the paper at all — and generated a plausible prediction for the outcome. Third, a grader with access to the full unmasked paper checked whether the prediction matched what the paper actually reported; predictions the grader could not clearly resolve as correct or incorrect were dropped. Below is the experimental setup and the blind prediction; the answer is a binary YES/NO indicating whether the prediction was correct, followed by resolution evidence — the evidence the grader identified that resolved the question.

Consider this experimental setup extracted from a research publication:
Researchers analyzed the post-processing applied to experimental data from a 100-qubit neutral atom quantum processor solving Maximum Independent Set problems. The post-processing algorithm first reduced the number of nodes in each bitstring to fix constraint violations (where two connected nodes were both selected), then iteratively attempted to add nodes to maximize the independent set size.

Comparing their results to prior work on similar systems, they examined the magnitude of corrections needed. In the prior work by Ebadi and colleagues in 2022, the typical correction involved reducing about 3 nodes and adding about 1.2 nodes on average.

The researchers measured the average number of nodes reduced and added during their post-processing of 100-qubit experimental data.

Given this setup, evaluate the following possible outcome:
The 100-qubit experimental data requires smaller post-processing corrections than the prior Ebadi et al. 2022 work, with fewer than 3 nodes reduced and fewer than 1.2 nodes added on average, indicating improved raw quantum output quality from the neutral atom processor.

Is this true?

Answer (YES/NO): NO